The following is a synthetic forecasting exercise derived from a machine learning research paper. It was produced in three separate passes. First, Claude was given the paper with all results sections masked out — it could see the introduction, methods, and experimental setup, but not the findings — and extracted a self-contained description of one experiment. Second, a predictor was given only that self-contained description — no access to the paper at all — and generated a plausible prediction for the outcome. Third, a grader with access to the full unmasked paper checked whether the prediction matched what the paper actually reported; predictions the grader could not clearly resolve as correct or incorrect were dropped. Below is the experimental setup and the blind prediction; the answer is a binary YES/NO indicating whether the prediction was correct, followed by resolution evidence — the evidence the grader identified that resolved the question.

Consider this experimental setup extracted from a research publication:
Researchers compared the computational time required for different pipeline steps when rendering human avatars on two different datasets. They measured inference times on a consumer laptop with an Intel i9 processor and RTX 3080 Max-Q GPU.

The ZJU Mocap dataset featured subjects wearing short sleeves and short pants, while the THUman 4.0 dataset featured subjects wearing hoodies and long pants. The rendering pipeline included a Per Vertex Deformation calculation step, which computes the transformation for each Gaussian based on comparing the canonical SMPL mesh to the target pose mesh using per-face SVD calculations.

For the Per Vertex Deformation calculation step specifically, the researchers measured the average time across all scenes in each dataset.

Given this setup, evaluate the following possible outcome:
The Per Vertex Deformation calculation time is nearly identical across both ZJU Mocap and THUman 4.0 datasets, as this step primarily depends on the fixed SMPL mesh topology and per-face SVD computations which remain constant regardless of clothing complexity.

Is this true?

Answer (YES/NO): NO